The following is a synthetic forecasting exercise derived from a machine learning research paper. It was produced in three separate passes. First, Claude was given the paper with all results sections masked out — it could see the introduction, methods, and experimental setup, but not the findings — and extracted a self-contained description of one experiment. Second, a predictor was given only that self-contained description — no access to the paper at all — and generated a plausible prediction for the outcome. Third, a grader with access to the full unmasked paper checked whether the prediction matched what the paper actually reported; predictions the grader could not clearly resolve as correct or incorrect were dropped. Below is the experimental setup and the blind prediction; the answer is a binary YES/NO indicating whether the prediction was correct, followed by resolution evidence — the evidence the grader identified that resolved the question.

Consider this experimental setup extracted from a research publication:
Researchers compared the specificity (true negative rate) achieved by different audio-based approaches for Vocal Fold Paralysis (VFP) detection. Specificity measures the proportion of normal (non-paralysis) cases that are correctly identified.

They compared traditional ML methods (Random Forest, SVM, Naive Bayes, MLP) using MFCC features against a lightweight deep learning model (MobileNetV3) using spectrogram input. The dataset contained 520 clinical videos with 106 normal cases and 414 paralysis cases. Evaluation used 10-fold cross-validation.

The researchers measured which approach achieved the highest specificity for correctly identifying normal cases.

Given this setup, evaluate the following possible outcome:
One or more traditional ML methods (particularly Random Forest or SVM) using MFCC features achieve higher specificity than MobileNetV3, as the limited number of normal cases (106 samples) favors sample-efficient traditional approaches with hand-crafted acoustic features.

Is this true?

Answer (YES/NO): NO